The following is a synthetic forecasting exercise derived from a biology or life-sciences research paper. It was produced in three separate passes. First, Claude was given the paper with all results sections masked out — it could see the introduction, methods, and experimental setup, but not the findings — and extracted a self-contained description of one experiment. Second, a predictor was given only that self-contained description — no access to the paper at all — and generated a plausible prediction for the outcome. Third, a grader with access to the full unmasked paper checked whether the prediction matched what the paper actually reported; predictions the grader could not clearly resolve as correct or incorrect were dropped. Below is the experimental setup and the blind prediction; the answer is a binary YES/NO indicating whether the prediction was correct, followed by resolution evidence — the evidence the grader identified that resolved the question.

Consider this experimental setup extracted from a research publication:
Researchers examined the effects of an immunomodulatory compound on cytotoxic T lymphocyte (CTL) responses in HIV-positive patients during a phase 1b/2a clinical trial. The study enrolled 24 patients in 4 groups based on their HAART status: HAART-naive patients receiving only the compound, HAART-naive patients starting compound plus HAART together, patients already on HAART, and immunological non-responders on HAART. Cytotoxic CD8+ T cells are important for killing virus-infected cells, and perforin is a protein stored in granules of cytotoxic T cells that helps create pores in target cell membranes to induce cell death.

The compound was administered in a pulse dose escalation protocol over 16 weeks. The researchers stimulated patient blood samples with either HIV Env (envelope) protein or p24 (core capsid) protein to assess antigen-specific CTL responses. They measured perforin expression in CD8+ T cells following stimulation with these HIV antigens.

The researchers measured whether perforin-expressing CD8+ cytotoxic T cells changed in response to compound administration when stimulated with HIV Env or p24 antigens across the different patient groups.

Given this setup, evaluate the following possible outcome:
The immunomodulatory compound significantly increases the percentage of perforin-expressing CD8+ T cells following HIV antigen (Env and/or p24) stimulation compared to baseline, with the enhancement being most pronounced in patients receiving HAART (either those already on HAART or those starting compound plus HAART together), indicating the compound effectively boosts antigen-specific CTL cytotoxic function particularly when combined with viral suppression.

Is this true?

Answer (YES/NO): NO